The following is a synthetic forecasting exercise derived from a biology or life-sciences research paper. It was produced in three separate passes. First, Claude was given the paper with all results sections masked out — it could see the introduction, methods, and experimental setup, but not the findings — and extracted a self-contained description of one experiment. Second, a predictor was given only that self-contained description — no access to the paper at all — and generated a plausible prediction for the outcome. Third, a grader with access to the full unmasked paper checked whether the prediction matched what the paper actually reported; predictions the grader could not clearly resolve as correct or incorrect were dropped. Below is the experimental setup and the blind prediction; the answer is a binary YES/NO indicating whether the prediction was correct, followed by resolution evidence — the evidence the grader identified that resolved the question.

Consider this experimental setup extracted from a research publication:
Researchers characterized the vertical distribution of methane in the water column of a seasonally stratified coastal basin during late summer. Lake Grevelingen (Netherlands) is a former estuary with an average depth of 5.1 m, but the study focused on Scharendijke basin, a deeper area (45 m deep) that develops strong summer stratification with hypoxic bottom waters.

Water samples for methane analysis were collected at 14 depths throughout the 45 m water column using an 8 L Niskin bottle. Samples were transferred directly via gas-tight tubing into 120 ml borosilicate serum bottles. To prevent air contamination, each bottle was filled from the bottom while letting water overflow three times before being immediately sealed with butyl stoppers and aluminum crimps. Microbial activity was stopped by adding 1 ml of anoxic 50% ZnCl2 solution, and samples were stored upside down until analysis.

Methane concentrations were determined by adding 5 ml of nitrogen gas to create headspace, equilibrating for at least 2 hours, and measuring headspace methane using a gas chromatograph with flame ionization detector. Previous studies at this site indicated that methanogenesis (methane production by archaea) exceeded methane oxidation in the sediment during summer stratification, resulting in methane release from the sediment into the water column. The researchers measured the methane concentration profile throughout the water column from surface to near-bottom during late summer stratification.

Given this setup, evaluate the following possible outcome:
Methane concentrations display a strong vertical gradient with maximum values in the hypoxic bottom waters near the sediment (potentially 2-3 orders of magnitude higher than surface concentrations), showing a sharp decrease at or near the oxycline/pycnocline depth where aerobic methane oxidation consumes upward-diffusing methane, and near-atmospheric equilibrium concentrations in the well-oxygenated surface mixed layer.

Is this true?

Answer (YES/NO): NO